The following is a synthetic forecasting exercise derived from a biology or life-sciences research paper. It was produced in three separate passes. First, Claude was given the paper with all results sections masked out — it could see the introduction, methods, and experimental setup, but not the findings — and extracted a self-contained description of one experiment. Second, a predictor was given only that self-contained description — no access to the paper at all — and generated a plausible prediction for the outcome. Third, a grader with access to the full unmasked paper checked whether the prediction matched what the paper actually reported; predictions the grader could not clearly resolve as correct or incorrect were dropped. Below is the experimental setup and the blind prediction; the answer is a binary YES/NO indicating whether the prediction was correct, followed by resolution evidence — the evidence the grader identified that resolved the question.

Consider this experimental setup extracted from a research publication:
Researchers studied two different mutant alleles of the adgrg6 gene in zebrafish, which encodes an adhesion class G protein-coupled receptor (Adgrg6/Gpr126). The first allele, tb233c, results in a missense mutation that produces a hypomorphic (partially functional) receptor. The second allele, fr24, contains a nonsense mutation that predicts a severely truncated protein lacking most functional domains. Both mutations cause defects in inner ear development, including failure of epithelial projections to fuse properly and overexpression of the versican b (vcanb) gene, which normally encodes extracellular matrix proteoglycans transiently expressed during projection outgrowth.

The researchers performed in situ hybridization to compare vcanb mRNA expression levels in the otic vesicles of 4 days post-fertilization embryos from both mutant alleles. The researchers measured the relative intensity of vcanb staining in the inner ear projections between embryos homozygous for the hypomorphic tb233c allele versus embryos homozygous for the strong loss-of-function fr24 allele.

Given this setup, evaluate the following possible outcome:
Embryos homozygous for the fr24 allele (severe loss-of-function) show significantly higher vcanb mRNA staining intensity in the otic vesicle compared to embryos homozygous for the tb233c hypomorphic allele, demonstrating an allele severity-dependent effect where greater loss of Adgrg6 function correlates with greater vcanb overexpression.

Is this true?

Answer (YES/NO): YES